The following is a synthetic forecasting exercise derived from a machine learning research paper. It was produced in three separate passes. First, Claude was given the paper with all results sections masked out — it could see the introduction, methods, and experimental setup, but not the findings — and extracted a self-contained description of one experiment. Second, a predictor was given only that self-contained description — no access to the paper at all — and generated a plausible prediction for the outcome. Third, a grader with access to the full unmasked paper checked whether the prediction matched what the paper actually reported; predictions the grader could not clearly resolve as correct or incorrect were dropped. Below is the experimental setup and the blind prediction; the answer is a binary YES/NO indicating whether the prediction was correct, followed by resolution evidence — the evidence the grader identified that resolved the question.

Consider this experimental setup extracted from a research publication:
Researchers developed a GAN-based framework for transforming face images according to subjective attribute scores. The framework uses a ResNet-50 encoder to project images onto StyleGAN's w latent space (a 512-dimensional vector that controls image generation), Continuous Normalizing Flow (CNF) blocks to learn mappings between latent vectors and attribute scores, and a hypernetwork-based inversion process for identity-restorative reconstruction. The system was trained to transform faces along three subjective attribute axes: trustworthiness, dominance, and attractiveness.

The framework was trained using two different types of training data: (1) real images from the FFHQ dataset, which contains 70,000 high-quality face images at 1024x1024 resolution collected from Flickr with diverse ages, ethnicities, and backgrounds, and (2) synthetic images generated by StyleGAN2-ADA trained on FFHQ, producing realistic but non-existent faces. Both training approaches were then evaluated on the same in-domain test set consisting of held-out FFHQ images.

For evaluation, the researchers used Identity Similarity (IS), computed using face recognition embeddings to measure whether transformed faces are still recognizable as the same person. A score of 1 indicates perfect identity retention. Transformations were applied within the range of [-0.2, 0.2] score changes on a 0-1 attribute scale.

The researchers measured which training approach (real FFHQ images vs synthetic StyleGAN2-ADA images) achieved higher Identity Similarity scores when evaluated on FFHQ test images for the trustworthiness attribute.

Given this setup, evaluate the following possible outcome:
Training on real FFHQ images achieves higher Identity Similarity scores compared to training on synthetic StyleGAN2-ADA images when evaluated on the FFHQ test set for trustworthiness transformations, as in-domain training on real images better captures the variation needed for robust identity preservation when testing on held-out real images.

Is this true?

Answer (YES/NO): NO